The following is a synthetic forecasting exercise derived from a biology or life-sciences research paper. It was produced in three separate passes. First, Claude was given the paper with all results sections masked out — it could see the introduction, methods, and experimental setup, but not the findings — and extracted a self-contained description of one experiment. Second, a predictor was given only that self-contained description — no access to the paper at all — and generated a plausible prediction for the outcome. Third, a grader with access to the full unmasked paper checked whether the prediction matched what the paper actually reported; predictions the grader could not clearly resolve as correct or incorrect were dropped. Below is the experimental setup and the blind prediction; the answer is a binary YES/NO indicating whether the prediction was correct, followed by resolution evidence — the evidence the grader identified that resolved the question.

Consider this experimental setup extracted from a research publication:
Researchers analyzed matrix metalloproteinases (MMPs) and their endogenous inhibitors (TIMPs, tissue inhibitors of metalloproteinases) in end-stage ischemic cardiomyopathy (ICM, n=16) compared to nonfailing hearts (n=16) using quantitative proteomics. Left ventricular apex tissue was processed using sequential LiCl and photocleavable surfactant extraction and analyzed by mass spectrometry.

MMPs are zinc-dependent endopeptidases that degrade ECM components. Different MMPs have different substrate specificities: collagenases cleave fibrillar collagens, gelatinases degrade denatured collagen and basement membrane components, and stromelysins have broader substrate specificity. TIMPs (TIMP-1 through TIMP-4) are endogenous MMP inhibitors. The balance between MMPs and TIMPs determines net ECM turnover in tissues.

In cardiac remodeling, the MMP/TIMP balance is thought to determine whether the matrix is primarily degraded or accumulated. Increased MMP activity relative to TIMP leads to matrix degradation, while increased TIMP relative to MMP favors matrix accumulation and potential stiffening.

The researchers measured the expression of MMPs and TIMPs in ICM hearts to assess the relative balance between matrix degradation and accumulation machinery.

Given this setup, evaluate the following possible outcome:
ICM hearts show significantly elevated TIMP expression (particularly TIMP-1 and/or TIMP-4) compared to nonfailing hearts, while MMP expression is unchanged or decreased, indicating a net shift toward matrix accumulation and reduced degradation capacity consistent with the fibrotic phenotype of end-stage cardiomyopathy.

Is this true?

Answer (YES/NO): NO